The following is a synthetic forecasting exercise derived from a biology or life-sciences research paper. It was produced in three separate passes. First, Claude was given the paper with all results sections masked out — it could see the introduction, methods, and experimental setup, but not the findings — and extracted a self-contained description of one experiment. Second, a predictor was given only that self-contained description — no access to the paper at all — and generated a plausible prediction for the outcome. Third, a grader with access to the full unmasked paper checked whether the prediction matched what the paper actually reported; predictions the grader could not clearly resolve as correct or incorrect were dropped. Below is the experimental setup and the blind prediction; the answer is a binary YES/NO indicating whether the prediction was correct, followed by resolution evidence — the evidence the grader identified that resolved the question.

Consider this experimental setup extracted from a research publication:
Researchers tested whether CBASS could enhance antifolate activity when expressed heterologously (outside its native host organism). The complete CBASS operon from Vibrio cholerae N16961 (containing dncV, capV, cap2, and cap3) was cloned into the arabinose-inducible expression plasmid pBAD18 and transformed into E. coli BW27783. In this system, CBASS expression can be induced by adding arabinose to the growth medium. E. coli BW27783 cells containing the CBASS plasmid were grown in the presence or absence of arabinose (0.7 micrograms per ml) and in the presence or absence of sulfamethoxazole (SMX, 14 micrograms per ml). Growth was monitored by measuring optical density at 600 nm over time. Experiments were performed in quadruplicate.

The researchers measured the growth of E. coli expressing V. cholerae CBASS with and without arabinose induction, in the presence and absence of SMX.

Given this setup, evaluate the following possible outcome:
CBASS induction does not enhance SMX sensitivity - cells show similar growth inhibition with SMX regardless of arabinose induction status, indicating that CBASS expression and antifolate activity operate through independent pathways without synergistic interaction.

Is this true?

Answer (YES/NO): NO